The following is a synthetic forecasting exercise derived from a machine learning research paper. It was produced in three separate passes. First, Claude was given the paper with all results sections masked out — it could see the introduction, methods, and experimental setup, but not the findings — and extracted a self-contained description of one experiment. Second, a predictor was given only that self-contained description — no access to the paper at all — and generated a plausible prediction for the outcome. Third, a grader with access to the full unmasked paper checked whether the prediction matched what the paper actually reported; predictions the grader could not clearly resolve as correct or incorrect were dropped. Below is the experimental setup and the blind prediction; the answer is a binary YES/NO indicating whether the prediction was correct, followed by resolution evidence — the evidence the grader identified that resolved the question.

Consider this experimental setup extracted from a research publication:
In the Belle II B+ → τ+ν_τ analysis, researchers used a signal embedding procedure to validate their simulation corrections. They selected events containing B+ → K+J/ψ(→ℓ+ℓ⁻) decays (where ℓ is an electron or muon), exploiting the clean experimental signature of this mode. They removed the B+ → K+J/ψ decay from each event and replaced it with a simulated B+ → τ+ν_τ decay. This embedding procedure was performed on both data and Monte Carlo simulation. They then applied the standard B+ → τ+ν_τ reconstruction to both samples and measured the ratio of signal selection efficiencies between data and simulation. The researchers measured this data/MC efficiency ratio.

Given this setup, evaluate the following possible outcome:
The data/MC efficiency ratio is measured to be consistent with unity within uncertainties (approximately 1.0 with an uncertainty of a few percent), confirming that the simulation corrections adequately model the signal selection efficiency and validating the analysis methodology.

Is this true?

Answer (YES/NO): NO